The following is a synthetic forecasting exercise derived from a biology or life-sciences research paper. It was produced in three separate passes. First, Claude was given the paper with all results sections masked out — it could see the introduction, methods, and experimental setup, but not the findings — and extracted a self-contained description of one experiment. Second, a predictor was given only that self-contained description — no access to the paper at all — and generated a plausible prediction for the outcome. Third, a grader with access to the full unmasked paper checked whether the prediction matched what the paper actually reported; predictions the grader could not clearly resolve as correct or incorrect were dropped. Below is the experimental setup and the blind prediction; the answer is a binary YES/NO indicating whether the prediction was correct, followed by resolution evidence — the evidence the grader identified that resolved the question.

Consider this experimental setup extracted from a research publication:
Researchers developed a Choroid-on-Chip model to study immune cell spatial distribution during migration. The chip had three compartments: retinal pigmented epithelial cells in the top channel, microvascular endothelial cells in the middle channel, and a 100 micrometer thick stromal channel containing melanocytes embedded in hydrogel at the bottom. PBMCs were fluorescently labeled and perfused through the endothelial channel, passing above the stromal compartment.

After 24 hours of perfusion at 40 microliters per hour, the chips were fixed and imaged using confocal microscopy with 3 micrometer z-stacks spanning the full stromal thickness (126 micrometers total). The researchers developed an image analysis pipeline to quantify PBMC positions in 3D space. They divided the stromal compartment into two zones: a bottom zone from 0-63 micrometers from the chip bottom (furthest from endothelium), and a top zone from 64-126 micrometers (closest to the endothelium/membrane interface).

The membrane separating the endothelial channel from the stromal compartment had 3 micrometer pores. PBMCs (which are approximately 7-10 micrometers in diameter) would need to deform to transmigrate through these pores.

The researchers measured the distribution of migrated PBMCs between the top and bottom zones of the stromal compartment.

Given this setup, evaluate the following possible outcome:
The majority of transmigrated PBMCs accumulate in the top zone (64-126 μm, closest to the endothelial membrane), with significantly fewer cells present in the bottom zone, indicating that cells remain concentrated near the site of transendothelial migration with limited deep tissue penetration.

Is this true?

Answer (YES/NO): YES